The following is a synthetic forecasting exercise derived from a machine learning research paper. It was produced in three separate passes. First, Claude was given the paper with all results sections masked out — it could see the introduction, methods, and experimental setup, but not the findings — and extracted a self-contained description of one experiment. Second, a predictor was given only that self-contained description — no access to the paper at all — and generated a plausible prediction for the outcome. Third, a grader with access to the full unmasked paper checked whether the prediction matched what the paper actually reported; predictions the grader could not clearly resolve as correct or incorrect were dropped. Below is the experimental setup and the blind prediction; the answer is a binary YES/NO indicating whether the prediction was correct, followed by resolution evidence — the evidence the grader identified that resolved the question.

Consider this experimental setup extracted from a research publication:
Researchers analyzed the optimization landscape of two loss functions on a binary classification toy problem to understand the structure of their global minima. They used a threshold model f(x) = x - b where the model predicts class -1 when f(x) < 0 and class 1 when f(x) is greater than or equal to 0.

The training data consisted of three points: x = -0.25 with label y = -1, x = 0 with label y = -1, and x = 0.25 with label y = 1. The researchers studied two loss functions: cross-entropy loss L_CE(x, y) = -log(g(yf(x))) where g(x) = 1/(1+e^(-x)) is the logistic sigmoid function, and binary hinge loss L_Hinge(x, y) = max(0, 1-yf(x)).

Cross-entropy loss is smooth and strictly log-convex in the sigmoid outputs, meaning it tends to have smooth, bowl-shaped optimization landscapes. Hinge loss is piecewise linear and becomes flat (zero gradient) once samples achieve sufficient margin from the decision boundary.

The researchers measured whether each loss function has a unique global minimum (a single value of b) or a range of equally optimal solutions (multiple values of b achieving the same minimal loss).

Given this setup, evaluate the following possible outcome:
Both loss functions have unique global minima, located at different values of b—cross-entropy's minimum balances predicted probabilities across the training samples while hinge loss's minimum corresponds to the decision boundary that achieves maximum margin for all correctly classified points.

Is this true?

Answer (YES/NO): NO